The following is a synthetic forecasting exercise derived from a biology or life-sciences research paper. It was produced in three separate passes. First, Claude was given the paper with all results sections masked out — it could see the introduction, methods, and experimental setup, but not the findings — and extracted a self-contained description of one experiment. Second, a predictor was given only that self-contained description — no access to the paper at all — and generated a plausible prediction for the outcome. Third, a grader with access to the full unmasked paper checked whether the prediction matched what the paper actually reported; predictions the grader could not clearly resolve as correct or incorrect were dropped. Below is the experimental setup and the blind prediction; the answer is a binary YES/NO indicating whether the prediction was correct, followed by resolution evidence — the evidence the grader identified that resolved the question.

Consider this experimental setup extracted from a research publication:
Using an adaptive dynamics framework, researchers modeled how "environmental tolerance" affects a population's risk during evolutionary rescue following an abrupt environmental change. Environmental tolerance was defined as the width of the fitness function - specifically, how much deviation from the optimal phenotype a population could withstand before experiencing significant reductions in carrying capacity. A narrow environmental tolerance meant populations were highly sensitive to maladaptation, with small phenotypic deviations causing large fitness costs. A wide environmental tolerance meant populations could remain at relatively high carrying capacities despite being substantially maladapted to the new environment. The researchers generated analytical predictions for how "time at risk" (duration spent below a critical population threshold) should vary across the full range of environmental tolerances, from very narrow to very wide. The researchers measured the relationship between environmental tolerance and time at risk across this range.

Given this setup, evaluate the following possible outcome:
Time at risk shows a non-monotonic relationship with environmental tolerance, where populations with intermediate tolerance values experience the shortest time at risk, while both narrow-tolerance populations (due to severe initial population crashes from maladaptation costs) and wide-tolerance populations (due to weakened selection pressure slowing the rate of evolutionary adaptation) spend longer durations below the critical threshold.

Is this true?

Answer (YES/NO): NO